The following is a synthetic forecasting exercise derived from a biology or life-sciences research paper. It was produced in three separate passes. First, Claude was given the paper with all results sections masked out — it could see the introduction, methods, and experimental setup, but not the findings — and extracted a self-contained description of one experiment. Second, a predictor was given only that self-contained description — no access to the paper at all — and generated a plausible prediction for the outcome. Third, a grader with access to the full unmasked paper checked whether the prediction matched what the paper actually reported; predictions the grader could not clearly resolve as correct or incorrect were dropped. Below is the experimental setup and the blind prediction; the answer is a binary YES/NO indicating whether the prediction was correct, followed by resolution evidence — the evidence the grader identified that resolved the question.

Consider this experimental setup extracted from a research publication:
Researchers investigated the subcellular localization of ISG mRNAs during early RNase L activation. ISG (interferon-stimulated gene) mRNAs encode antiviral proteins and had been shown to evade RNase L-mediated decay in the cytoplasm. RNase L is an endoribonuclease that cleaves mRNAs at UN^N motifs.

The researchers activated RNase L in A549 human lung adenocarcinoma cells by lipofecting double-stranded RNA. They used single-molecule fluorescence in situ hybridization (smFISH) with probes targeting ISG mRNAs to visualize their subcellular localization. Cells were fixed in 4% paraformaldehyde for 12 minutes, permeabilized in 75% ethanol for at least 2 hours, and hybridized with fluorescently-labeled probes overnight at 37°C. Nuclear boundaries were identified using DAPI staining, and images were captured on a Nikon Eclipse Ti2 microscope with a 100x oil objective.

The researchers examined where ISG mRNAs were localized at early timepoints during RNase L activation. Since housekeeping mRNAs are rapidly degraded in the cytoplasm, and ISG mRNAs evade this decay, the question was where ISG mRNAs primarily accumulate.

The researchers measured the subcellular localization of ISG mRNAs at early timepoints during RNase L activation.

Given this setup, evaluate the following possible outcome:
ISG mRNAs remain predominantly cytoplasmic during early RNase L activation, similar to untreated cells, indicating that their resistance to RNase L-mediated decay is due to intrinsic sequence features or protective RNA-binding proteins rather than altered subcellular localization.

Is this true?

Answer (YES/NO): NO